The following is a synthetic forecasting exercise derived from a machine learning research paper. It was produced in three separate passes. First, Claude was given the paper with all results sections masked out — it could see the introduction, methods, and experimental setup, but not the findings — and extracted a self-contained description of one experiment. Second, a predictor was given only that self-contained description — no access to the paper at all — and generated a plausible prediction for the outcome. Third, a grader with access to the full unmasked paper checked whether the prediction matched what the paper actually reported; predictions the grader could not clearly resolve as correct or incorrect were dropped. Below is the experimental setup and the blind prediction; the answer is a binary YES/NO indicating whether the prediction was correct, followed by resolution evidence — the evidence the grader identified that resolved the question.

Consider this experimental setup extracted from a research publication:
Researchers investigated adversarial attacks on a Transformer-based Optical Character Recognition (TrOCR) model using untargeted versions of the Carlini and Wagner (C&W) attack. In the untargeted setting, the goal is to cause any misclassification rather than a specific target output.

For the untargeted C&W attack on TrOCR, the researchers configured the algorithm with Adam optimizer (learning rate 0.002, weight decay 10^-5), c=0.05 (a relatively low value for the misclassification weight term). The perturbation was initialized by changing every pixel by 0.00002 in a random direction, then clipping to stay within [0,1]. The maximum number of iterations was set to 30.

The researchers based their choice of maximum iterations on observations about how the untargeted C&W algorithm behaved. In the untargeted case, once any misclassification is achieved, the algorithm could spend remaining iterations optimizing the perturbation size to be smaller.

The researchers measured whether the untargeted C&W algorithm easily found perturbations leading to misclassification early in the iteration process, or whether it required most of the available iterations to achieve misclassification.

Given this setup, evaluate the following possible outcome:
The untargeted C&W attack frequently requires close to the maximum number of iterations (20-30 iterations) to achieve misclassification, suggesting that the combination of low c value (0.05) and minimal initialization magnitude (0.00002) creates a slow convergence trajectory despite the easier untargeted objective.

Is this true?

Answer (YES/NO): NO